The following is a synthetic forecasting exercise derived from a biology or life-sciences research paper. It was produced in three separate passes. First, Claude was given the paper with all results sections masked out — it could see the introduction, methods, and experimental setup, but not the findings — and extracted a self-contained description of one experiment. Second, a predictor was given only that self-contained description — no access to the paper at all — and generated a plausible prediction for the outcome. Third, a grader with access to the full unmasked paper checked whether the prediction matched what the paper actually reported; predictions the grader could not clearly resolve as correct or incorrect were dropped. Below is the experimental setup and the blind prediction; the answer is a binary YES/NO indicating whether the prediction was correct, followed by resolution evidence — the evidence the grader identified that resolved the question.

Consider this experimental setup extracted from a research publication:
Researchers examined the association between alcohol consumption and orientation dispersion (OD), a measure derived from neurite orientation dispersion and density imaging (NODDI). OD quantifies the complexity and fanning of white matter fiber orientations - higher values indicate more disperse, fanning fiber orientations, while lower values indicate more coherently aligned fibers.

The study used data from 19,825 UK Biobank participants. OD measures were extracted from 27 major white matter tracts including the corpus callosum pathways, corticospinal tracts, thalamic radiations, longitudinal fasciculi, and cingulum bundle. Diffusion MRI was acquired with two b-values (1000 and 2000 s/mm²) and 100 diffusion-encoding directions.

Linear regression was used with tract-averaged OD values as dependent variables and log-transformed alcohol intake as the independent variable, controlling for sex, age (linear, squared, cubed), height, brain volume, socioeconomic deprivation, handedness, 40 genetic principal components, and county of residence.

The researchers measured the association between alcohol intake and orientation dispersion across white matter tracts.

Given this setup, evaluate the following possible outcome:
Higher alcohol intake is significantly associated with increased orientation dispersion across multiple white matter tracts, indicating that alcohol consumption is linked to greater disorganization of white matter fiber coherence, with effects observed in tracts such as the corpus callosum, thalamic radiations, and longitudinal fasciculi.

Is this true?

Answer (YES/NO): NO